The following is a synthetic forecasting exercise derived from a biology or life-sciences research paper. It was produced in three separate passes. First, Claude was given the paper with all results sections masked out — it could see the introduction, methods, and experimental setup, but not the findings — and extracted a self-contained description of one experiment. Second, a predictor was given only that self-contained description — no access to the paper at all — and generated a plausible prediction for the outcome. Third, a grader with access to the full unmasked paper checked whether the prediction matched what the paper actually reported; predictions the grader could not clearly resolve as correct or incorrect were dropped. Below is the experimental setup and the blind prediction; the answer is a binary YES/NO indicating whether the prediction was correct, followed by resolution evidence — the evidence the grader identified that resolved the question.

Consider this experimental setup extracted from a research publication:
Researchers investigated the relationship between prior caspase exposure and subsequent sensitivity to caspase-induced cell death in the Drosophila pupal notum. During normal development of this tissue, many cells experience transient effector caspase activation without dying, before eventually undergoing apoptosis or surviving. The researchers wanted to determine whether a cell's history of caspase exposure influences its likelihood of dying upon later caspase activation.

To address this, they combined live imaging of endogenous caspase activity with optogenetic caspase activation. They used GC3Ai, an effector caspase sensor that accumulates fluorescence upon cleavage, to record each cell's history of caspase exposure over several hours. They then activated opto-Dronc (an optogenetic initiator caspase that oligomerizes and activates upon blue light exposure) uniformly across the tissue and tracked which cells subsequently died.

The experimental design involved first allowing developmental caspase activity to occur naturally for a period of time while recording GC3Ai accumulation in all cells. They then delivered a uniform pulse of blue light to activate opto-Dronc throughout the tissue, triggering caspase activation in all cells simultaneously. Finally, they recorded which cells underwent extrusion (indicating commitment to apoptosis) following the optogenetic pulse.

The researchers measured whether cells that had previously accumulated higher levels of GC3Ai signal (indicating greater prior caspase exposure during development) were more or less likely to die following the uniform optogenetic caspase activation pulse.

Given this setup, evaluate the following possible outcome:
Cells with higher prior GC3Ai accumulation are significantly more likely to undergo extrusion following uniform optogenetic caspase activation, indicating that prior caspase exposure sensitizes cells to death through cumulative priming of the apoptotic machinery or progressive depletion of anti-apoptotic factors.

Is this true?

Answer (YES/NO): YES